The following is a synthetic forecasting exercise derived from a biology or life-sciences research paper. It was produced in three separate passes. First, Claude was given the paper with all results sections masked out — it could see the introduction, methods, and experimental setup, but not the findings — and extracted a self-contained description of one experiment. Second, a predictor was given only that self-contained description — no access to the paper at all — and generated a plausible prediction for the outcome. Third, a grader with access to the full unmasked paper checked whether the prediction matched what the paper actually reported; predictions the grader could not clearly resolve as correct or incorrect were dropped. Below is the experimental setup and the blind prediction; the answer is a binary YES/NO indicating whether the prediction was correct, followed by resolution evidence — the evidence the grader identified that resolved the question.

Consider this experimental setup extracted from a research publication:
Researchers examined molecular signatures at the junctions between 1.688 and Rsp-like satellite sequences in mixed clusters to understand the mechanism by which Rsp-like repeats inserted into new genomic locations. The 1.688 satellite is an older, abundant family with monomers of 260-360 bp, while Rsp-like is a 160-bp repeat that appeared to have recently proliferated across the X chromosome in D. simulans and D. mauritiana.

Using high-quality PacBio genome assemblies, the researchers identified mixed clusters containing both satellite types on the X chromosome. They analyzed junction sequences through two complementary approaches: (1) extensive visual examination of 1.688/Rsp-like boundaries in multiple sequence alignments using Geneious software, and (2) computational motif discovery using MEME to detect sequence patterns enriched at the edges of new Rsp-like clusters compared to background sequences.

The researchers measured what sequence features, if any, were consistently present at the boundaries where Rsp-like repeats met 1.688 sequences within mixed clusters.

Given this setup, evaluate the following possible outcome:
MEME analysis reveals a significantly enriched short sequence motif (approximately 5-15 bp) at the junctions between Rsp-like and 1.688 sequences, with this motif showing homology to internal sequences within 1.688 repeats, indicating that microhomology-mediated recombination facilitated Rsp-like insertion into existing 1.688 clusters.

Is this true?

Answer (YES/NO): NO